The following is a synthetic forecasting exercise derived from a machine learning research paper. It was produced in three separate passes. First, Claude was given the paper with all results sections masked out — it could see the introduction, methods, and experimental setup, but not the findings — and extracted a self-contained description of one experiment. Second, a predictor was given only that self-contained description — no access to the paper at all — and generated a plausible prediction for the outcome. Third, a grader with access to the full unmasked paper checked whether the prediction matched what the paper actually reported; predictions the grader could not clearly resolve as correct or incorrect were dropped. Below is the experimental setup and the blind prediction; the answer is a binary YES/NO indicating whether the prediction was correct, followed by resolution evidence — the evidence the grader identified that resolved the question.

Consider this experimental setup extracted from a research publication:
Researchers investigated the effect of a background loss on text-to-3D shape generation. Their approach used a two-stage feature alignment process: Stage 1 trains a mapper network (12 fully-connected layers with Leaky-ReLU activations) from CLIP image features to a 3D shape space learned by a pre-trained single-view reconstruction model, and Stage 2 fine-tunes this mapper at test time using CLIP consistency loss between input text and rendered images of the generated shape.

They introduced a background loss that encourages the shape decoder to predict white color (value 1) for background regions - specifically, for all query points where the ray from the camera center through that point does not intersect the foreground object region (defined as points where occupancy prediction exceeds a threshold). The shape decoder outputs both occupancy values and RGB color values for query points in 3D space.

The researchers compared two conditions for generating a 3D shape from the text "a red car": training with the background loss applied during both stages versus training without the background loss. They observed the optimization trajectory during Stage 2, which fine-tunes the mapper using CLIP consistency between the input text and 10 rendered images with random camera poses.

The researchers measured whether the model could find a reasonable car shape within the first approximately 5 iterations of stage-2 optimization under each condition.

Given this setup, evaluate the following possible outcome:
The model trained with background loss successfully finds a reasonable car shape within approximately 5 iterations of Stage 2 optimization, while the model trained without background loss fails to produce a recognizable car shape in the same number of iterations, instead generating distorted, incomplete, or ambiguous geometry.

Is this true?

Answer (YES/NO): YES